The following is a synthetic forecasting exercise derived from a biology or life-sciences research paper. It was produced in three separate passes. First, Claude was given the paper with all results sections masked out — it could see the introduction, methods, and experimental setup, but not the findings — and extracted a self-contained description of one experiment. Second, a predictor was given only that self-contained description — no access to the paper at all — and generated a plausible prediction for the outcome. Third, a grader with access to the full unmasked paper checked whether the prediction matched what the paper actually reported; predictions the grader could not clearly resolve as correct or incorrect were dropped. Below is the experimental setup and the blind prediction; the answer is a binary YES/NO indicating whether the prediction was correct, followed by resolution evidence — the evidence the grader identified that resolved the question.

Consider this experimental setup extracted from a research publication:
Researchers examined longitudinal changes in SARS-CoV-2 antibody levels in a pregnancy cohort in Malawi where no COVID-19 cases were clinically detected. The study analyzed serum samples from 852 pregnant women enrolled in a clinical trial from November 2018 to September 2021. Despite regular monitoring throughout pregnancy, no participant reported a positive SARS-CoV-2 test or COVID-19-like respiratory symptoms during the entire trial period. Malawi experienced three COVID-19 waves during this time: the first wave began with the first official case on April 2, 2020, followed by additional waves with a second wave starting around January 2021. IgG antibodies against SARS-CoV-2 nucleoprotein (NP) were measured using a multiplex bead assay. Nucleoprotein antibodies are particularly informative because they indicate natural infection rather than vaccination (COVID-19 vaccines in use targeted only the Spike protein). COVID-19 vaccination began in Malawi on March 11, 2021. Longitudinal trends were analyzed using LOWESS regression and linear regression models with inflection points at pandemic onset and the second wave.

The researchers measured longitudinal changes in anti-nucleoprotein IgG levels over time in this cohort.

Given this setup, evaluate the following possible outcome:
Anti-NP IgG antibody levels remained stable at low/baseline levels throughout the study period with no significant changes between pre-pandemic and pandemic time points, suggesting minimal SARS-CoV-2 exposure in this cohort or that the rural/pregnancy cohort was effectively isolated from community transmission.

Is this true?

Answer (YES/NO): NO